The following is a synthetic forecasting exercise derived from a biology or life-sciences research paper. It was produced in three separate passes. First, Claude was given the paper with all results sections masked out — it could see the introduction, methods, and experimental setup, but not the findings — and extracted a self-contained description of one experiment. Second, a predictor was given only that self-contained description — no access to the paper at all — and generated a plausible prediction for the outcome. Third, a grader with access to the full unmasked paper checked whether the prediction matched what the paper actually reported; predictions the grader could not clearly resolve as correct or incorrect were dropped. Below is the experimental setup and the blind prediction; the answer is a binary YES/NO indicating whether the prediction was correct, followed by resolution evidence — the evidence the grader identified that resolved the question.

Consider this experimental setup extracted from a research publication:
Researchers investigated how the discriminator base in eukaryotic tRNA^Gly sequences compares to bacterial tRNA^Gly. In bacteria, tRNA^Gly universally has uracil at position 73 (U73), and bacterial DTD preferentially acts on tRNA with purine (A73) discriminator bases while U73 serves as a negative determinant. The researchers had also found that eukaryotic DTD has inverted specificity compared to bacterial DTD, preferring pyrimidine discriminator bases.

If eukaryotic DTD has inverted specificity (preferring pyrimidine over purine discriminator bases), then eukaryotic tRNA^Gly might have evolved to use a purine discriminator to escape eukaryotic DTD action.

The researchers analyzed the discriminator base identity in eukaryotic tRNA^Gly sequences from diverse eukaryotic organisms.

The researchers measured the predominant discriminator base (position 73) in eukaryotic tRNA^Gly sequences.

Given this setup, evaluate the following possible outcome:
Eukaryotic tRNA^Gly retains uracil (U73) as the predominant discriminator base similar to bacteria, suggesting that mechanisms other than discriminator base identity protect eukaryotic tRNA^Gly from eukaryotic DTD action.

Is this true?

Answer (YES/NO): NO